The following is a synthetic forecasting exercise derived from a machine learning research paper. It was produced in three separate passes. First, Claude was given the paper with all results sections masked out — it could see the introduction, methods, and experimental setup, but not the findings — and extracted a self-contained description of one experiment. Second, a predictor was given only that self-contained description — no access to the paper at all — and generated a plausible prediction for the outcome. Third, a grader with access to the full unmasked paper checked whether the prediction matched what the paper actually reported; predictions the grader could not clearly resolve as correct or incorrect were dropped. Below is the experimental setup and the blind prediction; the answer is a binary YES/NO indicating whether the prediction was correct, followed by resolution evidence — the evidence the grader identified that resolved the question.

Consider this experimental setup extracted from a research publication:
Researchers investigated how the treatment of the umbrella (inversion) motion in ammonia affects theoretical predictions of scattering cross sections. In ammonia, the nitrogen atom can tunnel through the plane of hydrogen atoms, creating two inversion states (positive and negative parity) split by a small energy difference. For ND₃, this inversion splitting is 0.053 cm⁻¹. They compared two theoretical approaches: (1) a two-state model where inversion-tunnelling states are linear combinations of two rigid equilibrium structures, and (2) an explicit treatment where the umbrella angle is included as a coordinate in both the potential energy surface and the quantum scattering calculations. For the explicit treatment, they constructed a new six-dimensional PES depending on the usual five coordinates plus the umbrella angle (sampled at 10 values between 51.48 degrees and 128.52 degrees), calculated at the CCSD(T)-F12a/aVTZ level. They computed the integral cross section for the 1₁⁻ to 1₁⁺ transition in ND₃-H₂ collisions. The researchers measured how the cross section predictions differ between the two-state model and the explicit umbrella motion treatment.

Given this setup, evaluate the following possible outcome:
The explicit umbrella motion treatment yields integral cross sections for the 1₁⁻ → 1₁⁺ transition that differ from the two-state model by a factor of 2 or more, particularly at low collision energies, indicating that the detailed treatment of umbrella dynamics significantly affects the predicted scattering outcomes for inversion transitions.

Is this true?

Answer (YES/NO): NO